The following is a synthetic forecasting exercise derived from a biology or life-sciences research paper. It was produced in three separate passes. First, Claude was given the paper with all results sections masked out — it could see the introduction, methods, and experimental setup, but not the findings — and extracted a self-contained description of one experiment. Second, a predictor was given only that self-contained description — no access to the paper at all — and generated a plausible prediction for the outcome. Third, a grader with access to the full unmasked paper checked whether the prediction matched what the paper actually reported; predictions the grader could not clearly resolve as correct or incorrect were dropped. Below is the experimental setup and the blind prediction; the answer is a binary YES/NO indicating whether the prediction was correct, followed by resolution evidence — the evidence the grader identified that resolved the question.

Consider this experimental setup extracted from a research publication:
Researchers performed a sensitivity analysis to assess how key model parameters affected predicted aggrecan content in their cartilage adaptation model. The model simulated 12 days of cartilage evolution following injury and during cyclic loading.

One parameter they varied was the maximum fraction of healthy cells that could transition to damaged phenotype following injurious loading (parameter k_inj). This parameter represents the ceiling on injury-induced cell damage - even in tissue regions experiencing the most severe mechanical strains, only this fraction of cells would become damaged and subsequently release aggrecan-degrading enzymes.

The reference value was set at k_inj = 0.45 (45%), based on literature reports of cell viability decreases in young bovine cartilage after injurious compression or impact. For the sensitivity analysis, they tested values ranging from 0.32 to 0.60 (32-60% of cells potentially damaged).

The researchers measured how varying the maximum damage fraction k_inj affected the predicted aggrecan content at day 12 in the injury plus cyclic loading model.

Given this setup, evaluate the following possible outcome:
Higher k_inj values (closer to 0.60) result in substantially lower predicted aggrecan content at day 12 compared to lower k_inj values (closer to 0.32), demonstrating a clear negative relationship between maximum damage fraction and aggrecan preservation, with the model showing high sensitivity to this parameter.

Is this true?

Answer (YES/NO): YES